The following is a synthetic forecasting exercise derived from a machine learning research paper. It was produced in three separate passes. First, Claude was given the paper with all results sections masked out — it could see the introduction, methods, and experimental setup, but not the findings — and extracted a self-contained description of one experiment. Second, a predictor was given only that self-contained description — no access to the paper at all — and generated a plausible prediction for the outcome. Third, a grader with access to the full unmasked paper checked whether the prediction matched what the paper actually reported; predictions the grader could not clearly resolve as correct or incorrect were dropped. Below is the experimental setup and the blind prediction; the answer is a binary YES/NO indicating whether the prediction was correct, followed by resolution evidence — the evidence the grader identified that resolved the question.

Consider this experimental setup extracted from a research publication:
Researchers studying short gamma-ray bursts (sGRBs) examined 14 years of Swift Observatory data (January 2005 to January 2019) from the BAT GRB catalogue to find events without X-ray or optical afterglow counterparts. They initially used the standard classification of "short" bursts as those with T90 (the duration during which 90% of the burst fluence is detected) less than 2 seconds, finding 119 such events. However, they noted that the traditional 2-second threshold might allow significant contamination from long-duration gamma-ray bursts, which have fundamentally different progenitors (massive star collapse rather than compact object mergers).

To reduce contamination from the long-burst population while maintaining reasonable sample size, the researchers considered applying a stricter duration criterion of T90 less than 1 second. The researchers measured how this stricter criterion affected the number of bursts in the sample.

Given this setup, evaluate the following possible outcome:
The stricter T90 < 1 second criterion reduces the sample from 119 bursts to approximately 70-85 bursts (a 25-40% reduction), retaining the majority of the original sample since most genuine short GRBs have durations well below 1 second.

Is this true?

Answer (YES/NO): NO